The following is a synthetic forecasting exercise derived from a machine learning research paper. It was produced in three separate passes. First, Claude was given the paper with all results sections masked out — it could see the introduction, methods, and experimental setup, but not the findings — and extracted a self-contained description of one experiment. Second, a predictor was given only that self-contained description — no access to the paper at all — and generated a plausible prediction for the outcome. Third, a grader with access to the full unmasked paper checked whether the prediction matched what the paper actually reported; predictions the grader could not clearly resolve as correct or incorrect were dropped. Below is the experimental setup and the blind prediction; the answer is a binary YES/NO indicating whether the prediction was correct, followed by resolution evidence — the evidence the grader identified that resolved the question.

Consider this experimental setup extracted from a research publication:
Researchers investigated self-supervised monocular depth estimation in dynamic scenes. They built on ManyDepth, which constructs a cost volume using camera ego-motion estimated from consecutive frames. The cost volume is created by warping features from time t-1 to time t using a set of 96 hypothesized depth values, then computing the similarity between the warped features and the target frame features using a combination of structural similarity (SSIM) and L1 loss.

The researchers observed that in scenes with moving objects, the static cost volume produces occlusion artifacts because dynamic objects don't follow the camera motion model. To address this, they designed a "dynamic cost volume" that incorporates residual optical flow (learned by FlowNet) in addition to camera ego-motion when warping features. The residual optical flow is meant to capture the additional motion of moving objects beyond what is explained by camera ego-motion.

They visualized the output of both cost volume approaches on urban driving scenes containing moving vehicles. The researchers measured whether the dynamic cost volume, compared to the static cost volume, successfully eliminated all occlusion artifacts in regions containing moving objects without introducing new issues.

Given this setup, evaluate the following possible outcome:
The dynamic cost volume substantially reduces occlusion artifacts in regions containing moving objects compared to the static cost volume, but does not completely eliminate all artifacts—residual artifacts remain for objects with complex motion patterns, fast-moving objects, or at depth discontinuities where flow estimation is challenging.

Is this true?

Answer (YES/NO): NO